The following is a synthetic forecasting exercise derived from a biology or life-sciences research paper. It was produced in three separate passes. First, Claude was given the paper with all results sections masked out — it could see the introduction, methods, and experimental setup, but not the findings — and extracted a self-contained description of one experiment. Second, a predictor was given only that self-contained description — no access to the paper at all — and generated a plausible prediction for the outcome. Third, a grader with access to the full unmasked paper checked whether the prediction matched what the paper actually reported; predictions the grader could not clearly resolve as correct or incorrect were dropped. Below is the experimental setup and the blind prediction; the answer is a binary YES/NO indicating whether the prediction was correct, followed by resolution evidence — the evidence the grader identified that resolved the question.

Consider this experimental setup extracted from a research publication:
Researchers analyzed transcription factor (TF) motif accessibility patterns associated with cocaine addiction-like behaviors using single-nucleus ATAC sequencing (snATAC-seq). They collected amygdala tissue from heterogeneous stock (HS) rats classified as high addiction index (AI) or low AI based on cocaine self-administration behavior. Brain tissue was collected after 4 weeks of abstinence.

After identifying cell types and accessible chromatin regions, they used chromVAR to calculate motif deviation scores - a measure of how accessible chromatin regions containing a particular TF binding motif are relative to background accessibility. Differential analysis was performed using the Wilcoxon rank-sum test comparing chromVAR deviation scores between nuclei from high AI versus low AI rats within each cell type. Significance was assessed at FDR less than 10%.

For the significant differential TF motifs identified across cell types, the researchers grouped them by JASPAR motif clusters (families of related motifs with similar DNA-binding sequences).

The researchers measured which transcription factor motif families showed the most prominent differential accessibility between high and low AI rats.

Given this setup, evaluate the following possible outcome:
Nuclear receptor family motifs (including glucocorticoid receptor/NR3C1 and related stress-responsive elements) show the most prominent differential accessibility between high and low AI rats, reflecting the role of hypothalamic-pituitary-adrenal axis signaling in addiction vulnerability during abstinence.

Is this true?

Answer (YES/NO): NO